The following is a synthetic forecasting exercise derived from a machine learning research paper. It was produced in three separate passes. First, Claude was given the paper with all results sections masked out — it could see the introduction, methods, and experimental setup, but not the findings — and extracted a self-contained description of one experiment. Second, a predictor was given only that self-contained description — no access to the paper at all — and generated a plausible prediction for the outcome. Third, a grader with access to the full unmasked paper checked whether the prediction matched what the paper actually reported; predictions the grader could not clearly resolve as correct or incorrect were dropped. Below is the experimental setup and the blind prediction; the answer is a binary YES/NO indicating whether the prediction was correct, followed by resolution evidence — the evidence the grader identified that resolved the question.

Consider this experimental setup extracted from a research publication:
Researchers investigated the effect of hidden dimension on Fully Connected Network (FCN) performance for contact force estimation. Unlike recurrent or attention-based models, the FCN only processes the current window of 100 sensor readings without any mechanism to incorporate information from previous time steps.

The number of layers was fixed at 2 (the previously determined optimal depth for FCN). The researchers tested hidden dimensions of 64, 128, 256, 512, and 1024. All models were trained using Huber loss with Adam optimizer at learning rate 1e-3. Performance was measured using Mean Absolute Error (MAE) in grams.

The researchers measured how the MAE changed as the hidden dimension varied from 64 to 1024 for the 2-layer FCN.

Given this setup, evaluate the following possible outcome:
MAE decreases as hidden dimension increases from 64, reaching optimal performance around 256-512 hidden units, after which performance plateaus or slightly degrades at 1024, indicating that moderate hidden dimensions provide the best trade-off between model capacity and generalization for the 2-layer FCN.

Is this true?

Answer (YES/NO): NO